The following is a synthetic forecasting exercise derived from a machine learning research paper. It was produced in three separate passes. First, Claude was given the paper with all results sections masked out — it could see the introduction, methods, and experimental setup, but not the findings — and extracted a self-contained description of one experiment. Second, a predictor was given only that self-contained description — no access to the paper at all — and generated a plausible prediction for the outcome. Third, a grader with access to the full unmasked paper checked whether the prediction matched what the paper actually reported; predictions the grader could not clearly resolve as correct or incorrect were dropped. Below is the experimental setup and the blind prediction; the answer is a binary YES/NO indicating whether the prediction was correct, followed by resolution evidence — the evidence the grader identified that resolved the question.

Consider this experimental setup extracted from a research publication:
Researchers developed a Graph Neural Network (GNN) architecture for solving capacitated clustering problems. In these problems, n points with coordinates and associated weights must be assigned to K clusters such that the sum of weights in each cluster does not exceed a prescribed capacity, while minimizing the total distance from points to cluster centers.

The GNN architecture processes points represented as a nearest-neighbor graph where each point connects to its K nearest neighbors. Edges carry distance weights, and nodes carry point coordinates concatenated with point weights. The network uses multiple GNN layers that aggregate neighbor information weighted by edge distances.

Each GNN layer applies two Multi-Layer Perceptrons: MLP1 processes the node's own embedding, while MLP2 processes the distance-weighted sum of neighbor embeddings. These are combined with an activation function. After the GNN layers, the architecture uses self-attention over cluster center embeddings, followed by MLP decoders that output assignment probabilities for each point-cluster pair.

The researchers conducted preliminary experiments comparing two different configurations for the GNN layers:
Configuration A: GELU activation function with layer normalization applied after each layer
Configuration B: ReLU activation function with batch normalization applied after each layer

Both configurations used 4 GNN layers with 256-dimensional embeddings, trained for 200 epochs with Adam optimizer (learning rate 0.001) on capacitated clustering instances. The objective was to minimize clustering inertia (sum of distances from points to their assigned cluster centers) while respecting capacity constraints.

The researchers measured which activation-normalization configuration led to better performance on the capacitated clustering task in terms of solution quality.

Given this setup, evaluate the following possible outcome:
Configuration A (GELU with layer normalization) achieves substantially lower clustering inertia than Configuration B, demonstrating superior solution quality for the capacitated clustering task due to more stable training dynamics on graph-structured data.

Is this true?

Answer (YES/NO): NO